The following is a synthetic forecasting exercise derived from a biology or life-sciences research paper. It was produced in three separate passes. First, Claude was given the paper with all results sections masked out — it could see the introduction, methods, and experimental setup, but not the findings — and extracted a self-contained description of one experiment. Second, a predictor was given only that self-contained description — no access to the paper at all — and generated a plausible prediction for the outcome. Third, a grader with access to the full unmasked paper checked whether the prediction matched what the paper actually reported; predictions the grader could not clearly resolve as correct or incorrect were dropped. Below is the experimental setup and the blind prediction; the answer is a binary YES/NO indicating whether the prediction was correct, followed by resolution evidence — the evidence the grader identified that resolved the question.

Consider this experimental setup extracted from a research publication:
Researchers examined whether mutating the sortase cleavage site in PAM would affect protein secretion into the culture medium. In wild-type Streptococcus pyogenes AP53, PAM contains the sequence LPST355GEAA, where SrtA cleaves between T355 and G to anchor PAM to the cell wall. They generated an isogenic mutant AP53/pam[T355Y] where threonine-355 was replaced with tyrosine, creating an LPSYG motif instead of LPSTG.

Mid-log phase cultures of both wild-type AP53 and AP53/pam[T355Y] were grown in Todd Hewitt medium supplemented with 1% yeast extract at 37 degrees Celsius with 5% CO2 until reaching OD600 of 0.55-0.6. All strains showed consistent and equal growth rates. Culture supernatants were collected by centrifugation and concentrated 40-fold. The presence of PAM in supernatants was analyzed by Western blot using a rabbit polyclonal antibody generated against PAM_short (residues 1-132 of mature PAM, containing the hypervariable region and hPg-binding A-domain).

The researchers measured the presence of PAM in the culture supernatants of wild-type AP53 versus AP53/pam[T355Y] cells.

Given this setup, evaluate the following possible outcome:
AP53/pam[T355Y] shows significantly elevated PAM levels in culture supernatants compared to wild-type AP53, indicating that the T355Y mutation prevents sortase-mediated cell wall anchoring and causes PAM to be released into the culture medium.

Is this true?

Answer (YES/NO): NO